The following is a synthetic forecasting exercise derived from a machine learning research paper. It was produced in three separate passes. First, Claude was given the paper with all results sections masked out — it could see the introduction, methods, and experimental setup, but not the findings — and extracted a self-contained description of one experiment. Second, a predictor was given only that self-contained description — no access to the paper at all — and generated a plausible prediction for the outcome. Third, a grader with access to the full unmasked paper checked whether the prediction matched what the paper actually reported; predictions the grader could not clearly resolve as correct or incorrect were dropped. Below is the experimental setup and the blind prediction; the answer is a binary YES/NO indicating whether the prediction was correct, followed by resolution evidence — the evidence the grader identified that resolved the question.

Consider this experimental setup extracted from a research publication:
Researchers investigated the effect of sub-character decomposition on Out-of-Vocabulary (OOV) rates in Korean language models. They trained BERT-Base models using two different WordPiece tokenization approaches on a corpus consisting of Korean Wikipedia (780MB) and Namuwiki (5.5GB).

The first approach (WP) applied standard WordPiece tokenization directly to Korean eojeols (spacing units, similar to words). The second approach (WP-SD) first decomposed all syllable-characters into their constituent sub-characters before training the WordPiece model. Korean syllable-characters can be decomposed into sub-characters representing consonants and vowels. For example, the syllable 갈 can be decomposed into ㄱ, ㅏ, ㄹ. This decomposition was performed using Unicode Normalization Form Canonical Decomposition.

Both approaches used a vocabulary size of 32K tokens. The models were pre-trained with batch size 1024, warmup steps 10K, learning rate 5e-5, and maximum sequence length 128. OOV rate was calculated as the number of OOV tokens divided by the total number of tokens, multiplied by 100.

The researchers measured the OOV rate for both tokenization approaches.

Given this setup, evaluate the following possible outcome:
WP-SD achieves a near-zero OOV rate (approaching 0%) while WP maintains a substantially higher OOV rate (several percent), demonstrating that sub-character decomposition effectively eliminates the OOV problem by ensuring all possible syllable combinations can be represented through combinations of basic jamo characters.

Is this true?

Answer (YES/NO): NO